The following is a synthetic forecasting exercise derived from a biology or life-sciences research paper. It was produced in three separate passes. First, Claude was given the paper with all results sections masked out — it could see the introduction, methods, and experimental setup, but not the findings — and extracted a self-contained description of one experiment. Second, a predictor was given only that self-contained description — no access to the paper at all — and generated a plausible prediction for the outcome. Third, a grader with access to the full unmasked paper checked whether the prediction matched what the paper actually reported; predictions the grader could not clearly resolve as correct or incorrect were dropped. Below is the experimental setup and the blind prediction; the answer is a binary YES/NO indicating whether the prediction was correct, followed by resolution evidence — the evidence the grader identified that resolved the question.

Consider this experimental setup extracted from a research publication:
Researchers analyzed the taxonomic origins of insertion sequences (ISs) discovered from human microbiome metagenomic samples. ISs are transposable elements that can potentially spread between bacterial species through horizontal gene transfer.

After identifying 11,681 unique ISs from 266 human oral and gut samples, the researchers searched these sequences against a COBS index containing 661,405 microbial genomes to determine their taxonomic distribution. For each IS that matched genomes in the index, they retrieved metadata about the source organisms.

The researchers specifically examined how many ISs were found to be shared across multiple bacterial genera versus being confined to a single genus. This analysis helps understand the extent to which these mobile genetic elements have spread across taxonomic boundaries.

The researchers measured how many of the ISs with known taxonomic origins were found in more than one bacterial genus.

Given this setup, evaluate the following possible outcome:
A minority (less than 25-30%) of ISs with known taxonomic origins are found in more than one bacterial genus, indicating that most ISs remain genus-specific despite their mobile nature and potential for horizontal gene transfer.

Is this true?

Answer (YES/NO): YES